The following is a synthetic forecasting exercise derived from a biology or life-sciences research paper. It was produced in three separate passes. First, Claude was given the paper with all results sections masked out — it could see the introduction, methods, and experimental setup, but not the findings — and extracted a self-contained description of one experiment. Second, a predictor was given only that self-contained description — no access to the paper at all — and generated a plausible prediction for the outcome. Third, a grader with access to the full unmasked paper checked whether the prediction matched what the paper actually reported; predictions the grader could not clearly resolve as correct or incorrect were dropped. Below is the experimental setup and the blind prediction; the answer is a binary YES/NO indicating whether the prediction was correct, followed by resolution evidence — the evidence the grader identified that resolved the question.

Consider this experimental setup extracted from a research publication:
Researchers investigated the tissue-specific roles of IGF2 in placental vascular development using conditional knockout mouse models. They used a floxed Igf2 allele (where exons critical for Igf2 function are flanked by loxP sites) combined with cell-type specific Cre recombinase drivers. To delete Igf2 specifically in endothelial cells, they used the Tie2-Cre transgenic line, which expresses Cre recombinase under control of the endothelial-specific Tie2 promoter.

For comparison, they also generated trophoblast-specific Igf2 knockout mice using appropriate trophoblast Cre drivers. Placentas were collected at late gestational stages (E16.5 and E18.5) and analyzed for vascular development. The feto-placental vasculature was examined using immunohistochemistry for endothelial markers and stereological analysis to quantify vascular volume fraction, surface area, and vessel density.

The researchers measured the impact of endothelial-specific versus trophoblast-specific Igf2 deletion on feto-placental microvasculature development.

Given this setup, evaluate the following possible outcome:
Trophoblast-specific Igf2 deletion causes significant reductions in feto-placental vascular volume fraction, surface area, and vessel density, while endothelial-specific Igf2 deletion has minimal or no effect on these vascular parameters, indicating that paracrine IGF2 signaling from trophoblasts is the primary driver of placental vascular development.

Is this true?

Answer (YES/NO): NO